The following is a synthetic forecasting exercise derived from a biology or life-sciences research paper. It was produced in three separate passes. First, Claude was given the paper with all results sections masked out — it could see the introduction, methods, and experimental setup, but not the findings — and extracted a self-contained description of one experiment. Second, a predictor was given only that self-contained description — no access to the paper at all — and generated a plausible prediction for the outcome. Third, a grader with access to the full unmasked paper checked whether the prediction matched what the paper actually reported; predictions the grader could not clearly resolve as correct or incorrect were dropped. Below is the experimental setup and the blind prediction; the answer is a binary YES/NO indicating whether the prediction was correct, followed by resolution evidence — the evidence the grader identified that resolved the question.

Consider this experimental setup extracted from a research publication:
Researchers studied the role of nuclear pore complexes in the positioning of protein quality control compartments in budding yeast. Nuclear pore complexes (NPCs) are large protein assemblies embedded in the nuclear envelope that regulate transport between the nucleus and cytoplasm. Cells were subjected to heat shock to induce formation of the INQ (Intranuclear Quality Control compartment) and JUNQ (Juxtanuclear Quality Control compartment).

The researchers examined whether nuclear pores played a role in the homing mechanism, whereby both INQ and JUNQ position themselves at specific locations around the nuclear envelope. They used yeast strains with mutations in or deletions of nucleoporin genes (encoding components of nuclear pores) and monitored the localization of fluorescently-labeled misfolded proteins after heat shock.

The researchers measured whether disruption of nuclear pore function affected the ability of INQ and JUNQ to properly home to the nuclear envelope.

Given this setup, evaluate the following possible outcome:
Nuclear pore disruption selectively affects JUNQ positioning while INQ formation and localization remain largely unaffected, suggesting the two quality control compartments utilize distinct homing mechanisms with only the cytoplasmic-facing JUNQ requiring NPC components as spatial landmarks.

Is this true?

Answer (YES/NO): NO